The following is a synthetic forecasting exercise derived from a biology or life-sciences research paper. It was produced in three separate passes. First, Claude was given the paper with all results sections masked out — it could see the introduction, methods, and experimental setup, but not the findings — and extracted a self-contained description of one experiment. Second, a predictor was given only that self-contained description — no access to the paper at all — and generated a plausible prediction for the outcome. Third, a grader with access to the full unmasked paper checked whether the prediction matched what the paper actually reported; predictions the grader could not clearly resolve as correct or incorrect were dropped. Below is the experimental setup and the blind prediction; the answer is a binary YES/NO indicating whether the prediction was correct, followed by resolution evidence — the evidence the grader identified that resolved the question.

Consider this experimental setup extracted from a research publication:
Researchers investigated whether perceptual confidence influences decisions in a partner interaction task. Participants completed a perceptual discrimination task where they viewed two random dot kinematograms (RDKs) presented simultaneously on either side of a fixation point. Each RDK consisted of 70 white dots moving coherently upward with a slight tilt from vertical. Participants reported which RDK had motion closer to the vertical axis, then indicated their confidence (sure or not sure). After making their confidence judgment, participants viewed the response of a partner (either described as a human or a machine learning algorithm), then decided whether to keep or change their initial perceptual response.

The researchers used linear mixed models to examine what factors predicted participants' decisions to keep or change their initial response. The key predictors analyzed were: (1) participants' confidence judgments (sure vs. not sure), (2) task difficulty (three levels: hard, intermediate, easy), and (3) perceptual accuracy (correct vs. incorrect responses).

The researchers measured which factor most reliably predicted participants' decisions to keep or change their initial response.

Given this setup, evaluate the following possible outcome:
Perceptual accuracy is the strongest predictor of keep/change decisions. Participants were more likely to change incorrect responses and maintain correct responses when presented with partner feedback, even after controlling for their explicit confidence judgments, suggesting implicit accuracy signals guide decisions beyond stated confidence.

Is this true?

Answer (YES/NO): NO